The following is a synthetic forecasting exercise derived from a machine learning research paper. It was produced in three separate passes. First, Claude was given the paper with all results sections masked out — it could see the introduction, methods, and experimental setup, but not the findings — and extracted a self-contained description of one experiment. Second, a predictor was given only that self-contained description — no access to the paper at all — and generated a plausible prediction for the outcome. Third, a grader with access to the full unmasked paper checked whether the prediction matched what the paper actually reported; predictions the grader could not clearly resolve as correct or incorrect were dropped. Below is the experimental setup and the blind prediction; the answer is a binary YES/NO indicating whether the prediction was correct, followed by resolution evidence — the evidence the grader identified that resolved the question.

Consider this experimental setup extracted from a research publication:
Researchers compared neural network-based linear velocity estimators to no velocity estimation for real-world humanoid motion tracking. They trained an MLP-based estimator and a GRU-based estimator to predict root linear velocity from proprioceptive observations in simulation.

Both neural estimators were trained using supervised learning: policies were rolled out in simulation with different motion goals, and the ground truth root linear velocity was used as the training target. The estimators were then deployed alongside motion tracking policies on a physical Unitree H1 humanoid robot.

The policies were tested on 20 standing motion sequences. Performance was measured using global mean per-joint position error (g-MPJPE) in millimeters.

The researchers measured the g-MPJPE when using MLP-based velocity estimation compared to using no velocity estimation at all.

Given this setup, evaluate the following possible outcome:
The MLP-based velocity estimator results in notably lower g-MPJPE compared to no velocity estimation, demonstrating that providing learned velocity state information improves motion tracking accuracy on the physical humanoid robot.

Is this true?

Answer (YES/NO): NO